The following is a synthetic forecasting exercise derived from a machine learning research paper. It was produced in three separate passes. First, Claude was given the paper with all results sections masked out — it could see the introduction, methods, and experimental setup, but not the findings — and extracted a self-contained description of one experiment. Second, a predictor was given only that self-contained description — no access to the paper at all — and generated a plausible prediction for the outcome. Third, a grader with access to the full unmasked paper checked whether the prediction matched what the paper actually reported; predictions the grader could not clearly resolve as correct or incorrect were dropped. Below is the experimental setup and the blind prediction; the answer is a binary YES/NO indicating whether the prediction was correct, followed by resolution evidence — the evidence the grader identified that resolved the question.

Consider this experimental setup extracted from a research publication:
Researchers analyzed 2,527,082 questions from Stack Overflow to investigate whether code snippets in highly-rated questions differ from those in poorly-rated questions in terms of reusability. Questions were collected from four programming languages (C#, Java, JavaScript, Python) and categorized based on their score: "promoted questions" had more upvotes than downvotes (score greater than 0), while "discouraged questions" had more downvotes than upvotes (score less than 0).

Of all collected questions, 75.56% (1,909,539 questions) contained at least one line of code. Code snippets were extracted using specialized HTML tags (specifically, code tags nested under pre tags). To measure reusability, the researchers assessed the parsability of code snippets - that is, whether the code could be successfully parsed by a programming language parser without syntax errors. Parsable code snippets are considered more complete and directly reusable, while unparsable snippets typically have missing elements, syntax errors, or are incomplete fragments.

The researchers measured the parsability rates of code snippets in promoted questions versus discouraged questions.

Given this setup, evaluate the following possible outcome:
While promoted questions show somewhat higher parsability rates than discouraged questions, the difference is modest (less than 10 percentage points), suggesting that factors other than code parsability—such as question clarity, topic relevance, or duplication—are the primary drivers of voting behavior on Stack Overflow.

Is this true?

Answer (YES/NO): NO